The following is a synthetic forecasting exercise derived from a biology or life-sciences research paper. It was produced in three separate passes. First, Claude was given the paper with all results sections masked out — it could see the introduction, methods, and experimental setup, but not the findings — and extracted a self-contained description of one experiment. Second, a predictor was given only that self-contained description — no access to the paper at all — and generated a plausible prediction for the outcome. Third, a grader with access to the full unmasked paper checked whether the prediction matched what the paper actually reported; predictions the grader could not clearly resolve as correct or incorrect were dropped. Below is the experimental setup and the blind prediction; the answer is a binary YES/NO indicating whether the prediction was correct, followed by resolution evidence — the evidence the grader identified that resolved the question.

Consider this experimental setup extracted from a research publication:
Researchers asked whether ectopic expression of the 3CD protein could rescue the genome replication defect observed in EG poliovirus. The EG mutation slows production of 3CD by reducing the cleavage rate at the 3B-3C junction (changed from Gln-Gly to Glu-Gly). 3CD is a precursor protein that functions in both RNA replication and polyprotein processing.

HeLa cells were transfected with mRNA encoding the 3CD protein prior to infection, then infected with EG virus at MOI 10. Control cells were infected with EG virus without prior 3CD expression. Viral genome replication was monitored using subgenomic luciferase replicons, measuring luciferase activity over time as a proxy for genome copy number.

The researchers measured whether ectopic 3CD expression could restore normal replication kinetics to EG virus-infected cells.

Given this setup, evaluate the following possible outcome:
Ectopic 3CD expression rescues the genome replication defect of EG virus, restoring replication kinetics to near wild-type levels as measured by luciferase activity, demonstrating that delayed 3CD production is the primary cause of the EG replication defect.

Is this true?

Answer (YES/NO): YES